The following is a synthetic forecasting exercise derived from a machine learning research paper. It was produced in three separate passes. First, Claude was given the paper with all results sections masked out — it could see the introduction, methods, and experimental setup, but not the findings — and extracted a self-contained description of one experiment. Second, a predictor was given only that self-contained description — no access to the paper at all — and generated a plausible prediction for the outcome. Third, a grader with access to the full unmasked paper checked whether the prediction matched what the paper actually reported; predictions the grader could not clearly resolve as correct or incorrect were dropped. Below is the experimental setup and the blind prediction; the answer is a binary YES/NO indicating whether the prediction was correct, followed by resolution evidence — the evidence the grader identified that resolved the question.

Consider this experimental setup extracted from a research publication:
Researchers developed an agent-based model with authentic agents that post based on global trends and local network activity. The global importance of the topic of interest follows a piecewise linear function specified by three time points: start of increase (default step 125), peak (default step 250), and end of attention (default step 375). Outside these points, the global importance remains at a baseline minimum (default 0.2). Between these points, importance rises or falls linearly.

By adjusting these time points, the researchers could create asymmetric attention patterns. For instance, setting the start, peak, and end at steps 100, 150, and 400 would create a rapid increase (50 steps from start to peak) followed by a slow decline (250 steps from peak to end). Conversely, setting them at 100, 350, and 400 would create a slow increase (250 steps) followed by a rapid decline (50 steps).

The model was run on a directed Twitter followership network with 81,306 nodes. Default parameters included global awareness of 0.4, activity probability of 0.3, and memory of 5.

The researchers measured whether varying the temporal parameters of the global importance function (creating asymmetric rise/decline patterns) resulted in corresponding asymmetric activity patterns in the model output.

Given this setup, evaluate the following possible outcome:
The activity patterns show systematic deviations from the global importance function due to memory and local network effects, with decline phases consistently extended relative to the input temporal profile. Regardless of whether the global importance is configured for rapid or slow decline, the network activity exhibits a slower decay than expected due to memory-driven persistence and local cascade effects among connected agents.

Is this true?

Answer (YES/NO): NO